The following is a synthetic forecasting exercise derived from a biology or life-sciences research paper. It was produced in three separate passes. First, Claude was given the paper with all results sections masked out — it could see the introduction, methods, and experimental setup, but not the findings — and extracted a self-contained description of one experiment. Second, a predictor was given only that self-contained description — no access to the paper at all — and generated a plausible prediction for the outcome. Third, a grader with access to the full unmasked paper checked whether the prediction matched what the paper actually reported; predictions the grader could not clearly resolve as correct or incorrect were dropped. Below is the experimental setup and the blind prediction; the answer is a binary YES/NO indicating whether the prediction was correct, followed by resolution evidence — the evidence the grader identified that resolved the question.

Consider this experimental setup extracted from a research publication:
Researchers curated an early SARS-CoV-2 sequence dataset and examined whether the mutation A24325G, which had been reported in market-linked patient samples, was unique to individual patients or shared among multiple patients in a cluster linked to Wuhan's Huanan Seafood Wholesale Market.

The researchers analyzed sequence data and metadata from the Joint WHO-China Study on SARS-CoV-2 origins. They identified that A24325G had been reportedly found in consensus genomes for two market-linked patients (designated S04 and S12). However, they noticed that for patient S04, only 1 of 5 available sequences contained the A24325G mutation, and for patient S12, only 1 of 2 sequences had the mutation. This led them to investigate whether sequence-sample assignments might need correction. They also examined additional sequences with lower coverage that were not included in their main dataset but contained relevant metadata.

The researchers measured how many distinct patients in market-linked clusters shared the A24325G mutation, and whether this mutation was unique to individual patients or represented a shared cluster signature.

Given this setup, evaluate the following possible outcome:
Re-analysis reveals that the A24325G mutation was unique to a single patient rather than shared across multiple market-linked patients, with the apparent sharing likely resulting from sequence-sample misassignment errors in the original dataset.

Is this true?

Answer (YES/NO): NO